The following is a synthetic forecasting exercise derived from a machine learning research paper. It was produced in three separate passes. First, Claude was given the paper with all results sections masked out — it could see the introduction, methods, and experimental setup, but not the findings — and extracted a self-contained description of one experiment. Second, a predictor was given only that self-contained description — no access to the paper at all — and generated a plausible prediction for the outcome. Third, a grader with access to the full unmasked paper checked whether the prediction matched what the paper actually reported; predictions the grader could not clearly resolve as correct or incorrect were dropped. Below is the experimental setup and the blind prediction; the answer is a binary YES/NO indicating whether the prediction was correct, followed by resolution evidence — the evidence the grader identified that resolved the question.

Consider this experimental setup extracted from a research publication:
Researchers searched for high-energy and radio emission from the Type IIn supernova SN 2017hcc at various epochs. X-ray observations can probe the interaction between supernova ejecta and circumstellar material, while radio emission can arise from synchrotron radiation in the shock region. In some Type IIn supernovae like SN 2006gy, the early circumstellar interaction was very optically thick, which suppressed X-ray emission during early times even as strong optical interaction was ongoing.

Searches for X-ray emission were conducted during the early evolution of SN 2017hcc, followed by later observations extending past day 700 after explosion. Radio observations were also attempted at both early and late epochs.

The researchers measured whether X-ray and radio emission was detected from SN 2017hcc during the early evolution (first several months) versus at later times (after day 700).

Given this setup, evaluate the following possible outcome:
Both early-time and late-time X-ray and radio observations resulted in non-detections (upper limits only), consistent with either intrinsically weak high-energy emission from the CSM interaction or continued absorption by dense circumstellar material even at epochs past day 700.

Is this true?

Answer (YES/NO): NO